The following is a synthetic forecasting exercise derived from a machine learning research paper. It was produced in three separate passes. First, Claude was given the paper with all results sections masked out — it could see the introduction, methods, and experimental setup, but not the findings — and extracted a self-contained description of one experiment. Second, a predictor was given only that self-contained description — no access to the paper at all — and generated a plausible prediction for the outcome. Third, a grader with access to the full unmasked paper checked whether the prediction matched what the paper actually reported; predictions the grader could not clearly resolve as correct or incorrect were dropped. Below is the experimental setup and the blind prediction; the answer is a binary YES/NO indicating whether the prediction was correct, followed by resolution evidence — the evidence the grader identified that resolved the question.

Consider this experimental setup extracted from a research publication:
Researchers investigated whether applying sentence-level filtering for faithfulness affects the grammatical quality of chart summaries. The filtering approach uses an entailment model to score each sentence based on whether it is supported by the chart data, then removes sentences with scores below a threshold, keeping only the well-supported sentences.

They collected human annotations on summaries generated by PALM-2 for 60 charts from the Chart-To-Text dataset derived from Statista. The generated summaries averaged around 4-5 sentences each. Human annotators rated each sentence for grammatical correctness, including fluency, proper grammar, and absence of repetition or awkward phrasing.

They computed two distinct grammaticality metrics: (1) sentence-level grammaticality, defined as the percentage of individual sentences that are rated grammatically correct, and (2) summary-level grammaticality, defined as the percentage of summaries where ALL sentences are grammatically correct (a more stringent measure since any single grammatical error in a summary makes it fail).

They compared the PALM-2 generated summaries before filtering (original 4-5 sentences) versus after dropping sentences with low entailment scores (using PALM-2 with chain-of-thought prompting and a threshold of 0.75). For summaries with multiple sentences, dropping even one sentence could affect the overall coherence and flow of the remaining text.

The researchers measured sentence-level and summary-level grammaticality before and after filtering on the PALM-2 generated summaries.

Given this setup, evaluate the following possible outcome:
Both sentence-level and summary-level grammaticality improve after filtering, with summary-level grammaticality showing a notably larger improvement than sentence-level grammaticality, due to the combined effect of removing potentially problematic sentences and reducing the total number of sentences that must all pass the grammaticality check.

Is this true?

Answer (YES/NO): NO